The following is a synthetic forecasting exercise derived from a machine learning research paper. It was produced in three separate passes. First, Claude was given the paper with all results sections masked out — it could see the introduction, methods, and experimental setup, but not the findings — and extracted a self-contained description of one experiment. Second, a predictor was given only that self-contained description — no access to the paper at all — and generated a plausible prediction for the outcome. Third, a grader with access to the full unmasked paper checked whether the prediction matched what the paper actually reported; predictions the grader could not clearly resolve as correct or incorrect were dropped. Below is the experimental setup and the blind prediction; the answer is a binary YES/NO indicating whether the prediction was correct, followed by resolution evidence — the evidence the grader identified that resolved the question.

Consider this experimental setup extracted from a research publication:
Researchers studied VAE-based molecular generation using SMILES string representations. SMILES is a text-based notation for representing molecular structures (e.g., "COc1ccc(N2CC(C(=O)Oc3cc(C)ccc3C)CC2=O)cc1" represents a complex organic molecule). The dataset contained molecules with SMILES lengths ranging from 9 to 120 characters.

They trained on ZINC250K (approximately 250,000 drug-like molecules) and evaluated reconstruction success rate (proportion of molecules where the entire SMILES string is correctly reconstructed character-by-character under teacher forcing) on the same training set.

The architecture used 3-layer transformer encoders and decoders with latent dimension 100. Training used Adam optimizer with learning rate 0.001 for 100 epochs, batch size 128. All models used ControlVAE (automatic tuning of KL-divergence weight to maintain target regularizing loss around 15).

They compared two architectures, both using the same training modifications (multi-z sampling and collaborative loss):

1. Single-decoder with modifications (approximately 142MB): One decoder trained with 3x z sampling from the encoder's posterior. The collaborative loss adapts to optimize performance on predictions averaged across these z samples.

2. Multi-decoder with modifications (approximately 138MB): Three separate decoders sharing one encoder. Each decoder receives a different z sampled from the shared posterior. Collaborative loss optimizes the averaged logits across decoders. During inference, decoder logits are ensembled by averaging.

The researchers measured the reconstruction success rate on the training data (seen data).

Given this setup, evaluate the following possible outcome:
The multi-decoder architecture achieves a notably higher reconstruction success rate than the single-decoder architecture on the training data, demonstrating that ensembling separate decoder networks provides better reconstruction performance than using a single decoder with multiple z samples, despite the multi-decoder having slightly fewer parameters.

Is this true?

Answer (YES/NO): NO